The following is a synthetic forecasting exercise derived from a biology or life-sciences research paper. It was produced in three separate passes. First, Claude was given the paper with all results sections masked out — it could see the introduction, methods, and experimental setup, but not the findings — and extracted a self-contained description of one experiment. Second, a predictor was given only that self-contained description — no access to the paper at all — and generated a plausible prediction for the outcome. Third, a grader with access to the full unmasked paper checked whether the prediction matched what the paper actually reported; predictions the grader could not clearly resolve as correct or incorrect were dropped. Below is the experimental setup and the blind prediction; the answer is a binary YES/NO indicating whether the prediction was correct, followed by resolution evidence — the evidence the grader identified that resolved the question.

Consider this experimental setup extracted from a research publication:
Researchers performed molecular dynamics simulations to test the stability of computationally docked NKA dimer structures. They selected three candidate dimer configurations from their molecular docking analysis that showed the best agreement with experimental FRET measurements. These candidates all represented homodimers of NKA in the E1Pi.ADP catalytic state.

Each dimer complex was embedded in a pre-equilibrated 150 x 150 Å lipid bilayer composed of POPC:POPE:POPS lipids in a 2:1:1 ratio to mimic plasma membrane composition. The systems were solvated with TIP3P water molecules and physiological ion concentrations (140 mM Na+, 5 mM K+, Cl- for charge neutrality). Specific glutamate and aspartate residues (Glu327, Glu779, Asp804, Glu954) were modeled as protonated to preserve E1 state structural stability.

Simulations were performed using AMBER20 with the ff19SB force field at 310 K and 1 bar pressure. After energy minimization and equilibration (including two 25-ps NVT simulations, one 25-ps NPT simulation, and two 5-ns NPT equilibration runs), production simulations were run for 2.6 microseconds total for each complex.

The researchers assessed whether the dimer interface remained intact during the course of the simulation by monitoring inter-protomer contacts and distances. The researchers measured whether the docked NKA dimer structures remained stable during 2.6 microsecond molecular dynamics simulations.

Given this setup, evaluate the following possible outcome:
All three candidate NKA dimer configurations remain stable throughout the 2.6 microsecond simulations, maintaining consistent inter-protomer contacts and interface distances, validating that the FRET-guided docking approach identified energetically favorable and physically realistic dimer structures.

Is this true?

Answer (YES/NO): YES